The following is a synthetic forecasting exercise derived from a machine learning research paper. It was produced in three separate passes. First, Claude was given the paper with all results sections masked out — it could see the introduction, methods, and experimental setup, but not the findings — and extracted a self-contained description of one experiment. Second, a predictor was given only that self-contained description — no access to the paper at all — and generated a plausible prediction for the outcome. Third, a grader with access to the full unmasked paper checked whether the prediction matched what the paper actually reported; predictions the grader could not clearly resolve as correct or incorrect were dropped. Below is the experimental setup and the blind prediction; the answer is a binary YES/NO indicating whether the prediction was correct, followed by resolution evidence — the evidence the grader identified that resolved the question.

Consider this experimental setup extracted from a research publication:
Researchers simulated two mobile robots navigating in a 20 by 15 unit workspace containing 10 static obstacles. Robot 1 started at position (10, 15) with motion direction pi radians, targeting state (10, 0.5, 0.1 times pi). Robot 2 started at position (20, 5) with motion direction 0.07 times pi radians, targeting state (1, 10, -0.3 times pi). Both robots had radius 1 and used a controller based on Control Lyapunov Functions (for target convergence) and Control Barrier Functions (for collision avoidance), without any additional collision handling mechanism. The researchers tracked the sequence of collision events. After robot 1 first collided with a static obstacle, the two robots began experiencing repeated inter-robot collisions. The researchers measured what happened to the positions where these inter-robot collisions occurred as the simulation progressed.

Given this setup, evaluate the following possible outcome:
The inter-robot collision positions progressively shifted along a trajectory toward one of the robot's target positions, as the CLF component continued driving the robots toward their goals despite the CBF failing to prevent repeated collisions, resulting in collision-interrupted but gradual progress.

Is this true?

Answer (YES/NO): NO